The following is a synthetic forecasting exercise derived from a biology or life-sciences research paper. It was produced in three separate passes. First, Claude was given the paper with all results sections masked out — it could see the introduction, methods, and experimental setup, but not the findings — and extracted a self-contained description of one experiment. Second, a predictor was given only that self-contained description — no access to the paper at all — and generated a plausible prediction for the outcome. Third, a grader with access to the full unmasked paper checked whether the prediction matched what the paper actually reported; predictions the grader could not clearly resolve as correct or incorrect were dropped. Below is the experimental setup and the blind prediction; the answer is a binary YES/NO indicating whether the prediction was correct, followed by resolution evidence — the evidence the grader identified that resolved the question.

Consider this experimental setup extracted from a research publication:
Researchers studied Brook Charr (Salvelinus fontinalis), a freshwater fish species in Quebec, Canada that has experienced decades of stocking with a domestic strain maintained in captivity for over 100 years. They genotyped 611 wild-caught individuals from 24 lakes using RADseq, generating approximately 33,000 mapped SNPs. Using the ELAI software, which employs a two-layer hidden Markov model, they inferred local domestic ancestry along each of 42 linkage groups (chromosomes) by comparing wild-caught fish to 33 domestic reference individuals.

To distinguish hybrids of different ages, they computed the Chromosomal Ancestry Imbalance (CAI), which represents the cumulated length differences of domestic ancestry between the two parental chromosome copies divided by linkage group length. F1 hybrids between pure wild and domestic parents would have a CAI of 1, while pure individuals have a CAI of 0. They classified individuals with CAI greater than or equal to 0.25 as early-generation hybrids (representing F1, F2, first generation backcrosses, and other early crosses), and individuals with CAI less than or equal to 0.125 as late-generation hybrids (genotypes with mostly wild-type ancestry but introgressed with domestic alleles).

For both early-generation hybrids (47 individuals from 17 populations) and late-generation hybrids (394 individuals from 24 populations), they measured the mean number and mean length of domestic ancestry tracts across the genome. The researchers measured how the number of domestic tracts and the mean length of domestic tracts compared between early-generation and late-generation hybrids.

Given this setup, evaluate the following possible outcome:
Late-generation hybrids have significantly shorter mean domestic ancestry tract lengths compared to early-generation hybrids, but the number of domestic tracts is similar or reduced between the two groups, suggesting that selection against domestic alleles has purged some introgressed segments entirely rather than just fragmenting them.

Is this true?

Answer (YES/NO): YES